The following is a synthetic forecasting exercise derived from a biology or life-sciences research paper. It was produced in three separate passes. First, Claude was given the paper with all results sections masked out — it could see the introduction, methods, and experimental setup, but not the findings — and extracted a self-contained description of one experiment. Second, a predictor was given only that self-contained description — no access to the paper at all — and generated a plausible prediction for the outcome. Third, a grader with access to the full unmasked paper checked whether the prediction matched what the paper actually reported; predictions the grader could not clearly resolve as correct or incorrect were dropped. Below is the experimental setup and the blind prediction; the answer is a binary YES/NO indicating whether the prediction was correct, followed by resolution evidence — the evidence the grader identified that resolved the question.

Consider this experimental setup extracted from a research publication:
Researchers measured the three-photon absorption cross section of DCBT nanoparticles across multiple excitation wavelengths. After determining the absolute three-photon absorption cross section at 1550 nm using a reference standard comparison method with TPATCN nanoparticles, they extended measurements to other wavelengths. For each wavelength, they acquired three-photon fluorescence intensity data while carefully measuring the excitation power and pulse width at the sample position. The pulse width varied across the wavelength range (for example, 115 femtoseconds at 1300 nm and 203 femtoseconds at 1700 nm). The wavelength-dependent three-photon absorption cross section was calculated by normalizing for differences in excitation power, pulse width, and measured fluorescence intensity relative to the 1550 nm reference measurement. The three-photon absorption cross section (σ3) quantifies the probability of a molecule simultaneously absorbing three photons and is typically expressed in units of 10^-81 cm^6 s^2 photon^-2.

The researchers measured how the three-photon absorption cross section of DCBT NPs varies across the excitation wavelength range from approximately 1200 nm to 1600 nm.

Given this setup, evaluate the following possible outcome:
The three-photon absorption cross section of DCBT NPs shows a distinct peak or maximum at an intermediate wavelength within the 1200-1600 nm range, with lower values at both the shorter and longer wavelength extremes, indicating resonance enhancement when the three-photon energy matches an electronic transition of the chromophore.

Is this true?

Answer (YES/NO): NO